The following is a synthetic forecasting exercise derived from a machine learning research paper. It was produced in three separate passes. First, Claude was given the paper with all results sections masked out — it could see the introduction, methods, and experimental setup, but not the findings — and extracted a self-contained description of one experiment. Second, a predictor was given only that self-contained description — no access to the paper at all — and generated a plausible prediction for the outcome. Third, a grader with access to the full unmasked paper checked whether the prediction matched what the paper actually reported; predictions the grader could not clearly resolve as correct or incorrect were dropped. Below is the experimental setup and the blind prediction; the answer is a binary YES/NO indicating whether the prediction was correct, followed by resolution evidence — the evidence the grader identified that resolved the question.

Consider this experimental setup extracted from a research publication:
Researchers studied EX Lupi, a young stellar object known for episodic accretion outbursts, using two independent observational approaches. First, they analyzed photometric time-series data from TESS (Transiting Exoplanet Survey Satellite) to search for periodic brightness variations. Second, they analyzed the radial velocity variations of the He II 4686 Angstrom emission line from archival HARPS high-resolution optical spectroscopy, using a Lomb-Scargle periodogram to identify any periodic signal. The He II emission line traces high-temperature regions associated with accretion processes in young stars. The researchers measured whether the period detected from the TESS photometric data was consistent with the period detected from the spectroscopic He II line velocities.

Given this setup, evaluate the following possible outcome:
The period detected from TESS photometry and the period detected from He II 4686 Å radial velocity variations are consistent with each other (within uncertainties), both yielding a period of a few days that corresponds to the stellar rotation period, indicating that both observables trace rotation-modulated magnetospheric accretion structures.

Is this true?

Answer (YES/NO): YES